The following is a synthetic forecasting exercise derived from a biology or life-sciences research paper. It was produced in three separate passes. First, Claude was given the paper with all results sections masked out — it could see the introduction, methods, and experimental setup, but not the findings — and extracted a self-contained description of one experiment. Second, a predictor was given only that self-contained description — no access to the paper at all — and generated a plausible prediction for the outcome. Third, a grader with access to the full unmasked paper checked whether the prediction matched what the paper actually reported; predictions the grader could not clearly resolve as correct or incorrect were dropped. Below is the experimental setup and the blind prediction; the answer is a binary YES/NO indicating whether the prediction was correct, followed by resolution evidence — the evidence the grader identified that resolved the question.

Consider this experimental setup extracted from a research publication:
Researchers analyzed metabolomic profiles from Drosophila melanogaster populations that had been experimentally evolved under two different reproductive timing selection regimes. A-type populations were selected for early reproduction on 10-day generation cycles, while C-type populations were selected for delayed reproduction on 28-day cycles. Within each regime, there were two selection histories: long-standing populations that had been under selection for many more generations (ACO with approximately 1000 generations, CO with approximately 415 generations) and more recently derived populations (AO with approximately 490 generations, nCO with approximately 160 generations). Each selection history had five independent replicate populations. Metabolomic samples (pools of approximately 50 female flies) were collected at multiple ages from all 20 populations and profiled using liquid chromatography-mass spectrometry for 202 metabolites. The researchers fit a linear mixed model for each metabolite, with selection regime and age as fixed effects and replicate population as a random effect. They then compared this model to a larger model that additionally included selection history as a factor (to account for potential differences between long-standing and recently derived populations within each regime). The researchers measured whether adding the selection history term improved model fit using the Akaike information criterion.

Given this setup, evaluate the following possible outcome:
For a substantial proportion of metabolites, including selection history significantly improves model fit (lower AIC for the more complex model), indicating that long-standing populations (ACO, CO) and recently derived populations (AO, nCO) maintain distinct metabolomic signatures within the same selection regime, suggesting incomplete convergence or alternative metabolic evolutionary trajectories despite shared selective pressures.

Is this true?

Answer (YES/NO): NO